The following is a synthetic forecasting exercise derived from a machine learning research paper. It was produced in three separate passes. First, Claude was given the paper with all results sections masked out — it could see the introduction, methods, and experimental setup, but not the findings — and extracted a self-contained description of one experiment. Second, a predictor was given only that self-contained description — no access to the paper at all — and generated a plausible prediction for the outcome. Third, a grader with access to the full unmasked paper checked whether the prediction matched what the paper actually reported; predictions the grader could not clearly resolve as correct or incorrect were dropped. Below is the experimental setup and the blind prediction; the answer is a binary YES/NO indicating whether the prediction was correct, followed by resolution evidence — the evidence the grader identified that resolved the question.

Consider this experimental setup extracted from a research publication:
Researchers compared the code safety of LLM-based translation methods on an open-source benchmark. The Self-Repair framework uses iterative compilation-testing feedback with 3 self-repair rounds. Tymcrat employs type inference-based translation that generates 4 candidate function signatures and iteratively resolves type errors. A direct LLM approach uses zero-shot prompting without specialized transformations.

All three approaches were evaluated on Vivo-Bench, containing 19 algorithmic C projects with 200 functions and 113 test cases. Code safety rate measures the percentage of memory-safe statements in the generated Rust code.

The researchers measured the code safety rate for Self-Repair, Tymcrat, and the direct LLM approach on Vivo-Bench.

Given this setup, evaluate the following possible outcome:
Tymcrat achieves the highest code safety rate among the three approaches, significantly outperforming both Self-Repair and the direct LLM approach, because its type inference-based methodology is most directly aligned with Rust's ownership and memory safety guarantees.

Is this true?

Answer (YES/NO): YES